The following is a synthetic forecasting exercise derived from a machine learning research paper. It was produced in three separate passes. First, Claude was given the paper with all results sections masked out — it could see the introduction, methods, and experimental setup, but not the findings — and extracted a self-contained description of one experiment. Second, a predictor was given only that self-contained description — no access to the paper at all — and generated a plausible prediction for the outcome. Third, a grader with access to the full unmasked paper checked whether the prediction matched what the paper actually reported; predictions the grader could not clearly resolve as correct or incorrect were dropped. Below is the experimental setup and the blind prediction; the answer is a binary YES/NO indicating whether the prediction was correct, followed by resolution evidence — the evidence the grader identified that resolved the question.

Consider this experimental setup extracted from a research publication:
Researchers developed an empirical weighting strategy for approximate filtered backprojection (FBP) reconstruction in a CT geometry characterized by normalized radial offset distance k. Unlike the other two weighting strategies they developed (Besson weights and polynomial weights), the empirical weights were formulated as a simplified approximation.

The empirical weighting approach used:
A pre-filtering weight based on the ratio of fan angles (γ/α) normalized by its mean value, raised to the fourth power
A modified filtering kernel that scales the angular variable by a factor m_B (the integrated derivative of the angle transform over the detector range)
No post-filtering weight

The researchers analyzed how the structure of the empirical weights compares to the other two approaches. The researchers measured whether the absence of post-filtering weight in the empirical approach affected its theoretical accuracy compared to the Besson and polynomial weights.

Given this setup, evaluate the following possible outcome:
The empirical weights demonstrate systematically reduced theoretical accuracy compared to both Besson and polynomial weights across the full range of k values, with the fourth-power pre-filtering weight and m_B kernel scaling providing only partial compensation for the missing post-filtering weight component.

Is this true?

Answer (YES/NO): YES